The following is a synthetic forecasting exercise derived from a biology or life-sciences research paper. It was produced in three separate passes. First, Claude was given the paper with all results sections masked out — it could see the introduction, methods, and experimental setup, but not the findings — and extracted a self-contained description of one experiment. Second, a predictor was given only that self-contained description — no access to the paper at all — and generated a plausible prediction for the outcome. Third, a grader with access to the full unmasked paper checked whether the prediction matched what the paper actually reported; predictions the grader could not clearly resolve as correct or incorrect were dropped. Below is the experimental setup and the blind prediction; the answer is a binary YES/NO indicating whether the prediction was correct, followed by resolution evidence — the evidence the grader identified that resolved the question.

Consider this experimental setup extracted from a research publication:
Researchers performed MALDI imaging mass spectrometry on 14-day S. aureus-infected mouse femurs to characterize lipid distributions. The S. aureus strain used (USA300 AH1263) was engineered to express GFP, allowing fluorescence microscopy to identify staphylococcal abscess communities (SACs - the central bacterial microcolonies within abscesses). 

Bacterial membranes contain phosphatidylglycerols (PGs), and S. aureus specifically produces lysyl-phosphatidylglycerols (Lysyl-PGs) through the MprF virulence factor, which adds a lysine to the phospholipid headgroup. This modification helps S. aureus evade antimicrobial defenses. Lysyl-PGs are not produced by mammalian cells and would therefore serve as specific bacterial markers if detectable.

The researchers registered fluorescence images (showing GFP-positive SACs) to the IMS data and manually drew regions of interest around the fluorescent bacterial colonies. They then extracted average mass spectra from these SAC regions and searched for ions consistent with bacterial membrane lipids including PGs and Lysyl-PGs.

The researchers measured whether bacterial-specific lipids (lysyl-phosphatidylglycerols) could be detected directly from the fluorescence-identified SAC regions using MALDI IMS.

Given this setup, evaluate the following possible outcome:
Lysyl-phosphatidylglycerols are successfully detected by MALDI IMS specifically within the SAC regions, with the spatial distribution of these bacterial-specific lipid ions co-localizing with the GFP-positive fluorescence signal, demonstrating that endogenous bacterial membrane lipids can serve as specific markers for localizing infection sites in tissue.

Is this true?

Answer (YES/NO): YES